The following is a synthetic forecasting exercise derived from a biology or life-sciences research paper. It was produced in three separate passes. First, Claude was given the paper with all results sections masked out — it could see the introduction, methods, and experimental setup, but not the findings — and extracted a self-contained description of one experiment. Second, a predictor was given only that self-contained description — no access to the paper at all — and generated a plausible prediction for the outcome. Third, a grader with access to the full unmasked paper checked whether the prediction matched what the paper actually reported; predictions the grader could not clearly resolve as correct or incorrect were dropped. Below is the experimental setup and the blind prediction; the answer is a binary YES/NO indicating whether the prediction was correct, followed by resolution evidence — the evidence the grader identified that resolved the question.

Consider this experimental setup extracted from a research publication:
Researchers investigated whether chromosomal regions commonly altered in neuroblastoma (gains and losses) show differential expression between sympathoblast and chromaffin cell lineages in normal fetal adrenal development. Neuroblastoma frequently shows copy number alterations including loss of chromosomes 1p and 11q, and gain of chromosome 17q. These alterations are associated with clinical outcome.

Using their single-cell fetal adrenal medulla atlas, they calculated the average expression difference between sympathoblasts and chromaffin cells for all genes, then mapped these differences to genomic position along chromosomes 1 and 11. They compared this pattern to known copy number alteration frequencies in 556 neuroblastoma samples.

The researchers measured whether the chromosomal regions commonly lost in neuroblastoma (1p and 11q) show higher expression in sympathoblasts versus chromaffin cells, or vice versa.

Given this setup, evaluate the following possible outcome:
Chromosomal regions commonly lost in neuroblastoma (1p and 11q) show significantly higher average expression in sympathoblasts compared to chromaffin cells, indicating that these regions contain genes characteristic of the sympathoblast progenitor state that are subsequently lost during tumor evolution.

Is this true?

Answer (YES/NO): NO